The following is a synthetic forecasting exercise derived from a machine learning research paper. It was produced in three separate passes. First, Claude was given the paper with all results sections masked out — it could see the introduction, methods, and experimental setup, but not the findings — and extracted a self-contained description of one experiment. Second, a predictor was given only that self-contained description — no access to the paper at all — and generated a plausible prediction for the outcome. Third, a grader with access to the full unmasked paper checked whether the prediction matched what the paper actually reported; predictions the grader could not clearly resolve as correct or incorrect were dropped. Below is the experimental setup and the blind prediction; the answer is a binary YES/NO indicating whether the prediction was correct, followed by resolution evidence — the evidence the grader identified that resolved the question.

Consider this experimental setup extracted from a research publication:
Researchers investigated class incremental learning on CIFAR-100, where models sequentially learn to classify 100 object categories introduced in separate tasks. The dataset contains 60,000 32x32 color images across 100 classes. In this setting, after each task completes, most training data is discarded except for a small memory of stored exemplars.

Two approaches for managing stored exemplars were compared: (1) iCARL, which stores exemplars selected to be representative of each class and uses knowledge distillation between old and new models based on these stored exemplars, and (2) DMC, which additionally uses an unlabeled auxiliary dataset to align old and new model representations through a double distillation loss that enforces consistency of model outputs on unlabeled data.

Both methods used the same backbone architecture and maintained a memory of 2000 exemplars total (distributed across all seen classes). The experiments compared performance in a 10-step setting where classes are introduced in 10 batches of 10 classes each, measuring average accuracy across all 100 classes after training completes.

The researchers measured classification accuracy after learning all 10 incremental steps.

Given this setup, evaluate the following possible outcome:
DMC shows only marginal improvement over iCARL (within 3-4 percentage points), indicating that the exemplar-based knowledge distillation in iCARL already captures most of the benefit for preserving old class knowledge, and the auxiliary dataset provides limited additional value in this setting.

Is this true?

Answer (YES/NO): NO